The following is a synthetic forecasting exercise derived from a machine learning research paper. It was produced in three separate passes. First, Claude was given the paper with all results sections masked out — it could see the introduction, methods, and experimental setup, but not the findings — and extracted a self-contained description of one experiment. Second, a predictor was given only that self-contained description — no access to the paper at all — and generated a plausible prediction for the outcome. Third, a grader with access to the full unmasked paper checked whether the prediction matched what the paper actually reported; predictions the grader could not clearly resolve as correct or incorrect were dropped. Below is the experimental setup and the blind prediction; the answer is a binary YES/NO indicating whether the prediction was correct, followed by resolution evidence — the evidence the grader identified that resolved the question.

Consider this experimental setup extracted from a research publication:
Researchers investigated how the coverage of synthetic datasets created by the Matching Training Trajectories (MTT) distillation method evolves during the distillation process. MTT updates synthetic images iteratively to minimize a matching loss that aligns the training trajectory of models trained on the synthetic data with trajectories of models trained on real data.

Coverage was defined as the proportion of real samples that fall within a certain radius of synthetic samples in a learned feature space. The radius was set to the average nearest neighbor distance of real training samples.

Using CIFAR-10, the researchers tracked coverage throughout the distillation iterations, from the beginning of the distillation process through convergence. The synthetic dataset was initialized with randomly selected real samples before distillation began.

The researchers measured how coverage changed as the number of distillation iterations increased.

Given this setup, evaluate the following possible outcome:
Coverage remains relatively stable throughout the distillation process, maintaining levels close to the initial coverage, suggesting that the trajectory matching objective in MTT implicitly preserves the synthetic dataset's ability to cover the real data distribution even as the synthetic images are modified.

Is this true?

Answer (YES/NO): NO